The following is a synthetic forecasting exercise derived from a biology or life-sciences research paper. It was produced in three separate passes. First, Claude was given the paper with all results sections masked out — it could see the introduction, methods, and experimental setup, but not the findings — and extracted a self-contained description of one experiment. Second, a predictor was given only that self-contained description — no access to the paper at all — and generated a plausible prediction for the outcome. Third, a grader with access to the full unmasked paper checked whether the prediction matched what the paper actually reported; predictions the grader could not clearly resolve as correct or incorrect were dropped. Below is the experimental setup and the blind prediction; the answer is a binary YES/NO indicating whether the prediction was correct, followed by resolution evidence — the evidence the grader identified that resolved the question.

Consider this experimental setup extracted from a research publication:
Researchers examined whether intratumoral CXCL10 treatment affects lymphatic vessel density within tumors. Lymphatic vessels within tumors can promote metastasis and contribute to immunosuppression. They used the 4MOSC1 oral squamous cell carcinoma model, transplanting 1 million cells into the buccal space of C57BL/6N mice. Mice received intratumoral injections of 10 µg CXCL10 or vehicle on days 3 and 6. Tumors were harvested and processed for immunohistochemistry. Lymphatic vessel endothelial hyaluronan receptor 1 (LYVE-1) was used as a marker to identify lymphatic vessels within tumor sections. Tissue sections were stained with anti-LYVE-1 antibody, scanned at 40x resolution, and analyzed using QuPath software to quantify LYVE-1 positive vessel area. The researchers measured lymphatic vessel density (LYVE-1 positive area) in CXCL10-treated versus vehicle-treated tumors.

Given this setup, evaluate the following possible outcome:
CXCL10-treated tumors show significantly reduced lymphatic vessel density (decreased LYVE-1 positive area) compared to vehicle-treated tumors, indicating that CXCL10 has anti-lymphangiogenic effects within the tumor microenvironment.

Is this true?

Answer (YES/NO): YES